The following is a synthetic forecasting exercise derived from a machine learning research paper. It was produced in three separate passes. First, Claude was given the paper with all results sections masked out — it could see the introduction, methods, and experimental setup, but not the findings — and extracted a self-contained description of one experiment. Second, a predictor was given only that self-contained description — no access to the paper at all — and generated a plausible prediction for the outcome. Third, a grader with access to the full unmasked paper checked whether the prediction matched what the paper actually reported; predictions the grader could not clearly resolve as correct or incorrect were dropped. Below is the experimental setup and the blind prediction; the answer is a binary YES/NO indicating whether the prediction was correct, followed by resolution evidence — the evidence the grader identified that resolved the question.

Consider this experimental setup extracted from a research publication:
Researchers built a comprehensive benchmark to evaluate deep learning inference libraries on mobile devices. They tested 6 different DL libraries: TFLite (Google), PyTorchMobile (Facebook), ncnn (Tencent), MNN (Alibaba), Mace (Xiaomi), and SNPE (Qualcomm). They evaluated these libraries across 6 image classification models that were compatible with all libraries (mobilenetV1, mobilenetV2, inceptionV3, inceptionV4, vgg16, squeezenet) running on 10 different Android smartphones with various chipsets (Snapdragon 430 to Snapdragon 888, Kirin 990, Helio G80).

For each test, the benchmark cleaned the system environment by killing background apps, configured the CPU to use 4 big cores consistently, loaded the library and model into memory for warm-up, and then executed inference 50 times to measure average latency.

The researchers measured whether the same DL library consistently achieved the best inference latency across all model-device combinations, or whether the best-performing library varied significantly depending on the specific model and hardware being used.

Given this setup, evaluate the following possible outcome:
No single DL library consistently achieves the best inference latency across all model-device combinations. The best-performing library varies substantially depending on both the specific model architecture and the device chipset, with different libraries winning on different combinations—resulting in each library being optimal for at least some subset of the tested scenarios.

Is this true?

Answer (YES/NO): YES